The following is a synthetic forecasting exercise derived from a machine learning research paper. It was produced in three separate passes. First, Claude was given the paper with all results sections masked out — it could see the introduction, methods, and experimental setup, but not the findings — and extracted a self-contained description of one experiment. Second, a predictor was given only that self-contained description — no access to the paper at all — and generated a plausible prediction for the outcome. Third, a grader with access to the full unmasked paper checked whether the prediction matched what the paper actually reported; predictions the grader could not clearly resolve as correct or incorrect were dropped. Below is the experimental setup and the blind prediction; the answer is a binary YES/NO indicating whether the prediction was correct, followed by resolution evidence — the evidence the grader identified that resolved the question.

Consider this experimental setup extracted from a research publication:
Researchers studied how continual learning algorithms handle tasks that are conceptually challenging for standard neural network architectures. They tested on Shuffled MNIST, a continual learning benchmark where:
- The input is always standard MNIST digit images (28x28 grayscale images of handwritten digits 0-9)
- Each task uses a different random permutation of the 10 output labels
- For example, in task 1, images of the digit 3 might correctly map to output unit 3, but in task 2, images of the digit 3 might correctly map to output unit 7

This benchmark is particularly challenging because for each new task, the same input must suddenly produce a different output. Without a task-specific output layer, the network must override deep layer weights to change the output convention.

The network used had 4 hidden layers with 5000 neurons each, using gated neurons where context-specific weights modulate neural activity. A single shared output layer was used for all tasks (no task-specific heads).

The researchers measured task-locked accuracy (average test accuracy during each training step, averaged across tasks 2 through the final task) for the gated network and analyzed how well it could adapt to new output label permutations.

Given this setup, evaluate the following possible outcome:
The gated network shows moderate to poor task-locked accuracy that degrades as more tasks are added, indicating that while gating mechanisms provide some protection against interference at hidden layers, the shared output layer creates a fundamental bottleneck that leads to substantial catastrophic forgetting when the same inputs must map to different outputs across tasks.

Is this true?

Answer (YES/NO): NO